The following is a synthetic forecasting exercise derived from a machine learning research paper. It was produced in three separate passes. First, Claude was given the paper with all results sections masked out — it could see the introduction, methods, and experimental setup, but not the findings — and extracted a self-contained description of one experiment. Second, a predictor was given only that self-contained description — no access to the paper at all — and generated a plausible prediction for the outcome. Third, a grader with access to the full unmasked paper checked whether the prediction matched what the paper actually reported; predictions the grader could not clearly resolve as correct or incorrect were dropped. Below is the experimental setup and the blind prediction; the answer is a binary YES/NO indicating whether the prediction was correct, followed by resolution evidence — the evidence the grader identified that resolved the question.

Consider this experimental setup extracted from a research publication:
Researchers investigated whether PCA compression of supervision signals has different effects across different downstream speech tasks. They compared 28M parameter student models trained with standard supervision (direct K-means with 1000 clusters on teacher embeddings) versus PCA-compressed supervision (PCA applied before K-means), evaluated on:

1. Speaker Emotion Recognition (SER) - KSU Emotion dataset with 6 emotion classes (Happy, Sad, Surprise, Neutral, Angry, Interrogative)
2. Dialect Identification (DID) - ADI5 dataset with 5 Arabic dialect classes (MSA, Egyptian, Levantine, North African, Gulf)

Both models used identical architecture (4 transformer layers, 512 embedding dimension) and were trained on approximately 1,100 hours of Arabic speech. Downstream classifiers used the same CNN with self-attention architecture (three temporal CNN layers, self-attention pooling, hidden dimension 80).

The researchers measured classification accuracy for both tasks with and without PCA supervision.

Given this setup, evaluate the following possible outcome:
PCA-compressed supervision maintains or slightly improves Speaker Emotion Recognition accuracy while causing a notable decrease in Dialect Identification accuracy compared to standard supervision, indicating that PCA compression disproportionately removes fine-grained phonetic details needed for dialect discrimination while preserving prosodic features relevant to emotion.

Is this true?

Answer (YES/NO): NO